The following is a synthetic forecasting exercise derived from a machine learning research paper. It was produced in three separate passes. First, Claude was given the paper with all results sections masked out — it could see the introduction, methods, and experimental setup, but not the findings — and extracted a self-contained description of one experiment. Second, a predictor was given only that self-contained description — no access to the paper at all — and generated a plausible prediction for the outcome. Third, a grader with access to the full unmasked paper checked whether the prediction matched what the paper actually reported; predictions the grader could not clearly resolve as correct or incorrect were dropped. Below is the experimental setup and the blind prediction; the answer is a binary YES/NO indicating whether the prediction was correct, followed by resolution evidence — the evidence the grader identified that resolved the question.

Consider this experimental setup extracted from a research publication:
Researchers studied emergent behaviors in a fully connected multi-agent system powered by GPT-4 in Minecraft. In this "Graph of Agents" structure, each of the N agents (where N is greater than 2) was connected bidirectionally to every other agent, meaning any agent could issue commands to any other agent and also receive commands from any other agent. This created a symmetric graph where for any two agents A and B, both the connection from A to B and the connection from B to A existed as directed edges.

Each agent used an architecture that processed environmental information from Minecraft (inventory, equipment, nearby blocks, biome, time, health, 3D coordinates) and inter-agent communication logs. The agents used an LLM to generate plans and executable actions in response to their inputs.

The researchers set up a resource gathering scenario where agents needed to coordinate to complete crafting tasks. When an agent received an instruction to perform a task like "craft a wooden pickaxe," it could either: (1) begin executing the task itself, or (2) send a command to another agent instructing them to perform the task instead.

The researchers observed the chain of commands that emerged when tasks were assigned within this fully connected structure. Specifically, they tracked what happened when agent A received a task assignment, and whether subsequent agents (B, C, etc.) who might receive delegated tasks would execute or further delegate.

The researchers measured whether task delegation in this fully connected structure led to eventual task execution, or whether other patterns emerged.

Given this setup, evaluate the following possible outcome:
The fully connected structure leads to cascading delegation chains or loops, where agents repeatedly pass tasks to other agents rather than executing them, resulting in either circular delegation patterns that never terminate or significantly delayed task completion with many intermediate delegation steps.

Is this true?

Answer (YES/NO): YES